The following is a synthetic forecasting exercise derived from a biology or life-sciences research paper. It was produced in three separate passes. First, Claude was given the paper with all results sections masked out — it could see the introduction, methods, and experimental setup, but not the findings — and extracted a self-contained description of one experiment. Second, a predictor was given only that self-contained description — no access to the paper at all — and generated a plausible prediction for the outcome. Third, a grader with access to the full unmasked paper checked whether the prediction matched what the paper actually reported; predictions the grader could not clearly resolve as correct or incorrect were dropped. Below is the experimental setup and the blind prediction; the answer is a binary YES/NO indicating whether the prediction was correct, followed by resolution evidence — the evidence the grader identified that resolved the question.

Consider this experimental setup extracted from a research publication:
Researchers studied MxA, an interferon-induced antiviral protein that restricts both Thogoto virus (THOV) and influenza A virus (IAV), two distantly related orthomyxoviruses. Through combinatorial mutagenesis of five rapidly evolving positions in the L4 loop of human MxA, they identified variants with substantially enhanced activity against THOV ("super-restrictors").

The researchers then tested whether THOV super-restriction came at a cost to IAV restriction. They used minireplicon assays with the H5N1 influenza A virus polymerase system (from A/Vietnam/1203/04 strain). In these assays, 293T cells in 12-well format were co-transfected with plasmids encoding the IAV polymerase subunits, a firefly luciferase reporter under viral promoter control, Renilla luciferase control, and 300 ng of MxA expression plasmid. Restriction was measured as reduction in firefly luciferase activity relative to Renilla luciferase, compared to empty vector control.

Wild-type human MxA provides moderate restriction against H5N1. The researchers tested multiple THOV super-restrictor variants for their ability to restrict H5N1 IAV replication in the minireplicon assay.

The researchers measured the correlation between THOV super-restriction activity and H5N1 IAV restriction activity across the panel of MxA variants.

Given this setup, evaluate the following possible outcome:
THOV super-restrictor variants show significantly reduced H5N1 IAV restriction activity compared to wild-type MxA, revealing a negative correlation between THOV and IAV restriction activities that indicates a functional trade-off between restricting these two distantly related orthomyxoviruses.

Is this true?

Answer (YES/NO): NO